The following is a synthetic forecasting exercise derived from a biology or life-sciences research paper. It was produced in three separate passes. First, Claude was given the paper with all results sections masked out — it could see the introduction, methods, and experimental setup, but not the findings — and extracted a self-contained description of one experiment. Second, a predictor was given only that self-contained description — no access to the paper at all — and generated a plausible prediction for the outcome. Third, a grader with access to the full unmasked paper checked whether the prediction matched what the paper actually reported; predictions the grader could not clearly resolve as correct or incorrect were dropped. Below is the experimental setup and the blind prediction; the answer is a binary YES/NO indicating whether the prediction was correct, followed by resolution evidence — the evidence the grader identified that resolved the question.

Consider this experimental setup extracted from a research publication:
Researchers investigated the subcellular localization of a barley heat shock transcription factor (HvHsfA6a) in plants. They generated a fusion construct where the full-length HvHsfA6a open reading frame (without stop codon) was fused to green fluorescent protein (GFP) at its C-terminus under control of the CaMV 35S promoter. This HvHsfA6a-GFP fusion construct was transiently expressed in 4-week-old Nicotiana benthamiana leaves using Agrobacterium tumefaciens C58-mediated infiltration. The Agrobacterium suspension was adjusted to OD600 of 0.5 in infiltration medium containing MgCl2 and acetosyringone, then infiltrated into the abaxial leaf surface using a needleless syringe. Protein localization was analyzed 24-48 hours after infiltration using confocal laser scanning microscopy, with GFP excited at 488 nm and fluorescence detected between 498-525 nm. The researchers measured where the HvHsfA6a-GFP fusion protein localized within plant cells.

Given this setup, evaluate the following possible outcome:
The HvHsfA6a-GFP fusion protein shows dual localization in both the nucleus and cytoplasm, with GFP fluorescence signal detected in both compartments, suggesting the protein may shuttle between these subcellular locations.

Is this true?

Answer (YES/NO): NO